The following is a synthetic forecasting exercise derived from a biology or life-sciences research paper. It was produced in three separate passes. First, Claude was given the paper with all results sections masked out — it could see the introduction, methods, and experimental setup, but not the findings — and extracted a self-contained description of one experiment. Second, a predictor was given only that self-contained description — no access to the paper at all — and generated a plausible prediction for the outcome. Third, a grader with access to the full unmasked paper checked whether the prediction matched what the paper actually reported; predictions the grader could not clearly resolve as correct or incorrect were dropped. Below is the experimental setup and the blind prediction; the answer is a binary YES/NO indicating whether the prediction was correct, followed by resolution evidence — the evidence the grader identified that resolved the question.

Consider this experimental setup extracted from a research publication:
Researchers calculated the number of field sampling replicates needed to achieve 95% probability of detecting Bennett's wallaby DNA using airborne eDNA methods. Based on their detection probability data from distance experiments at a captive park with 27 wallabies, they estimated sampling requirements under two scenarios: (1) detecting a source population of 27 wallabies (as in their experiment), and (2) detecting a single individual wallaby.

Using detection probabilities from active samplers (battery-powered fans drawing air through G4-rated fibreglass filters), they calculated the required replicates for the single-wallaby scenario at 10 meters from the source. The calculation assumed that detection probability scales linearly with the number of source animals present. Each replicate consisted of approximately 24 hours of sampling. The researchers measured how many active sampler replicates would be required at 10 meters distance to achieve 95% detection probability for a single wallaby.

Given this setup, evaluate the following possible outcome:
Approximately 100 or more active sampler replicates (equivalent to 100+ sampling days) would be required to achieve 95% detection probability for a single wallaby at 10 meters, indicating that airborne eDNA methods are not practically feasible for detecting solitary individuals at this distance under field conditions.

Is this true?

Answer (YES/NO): NO